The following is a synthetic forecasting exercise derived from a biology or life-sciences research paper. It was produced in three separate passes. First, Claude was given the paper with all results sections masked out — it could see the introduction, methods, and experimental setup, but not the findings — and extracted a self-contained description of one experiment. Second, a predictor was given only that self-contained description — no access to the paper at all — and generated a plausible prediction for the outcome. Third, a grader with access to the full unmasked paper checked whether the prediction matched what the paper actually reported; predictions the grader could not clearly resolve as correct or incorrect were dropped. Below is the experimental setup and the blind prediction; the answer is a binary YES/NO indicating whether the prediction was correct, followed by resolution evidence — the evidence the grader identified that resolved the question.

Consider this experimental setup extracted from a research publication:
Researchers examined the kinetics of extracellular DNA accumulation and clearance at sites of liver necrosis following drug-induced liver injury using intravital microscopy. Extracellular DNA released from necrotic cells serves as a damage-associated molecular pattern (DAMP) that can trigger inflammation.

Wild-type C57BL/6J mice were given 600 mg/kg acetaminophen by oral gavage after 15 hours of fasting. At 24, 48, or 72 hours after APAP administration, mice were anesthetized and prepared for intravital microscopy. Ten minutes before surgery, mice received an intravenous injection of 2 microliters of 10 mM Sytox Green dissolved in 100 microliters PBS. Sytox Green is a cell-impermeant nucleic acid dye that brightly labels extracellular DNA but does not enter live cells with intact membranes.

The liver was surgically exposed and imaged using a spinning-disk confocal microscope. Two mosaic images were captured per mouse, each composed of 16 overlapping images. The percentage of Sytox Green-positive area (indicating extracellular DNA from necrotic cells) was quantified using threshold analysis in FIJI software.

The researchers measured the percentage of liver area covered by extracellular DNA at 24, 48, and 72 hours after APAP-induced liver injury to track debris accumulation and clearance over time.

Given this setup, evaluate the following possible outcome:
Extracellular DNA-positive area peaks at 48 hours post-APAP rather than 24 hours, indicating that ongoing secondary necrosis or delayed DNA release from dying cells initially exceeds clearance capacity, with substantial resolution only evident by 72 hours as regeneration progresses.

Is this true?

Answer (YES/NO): NO